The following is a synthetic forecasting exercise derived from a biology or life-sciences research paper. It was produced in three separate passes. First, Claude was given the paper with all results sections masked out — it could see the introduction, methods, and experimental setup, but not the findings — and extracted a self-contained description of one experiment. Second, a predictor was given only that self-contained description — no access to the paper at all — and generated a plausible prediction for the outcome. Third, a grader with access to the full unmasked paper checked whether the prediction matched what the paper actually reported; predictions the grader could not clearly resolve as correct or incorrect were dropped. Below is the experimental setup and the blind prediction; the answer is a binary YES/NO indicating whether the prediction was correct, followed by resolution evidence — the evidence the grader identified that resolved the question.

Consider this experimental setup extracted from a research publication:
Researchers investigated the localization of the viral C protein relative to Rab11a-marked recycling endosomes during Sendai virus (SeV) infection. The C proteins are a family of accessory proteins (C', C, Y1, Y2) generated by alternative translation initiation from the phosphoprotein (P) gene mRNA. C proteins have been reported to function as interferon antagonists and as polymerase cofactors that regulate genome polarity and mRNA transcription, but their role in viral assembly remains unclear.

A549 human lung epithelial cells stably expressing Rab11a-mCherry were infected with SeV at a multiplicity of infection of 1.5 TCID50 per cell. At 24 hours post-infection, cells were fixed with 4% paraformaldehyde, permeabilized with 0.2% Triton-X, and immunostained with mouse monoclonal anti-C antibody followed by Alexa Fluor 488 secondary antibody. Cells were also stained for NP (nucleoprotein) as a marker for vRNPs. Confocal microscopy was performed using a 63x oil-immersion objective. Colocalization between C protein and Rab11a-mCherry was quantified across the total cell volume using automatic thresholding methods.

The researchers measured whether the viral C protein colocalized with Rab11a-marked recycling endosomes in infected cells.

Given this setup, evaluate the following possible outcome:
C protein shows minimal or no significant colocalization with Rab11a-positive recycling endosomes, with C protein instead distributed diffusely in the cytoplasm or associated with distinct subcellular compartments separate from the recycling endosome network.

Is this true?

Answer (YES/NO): NO